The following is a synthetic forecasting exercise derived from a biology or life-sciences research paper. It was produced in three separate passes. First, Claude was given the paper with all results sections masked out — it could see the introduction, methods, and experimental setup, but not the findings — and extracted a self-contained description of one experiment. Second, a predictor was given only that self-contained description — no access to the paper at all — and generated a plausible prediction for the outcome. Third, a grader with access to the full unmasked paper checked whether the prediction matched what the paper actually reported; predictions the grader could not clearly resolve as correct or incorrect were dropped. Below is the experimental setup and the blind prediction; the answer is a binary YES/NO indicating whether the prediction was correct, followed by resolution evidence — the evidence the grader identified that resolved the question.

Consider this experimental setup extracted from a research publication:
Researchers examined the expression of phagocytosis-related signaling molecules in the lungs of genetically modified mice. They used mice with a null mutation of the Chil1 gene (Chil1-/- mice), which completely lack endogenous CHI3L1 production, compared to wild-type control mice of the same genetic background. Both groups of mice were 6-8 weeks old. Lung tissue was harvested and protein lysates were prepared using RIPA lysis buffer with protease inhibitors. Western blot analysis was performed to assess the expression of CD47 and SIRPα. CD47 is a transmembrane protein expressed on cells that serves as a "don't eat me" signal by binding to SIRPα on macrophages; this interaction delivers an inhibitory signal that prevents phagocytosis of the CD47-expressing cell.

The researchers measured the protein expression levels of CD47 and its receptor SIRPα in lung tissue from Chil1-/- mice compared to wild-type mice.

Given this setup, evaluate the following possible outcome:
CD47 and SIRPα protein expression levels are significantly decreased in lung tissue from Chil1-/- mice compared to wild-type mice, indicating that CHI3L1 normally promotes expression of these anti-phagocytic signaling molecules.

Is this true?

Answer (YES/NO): YES